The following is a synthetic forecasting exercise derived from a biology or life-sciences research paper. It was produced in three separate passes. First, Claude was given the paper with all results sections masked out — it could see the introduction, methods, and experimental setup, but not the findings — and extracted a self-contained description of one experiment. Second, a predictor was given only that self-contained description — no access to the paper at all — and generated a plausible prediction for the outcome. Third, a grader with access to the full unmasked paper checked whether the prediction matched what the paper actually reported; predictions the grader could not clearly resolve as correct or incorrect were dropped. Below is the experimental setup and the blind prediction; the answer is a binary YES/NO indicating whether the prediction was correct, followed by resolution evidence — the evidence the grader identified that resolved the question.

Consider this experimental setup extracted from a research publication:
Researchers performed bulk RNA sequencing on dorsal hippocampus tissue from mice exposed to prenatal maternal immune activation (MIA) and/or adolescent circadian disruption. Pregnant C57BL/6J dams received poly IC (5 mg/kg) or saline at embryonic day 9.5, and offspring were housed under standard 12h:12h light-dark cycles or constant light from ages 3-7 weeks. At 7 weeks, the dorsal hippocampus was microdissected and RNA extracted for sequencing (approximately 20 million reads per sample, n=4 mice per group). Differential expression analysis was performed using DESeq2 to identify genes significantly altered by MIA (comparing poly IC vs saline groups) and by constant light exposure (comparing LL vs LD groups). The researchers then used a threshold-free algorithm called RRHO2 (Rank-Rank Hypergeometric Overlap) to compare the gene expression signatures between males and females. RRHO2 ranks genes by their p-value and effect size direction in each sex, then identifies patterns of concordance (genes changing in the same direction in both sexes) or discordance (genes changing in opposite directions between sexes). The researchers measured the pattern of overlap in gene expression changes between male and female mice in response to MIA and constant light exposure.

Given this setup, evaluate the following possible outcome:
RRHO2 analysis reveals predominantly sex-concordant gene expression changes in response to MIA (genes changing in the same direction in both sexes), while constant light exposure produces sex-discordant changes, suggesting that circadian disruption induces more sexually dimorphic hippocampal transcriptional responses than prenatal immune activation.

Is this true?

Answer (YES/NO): NO